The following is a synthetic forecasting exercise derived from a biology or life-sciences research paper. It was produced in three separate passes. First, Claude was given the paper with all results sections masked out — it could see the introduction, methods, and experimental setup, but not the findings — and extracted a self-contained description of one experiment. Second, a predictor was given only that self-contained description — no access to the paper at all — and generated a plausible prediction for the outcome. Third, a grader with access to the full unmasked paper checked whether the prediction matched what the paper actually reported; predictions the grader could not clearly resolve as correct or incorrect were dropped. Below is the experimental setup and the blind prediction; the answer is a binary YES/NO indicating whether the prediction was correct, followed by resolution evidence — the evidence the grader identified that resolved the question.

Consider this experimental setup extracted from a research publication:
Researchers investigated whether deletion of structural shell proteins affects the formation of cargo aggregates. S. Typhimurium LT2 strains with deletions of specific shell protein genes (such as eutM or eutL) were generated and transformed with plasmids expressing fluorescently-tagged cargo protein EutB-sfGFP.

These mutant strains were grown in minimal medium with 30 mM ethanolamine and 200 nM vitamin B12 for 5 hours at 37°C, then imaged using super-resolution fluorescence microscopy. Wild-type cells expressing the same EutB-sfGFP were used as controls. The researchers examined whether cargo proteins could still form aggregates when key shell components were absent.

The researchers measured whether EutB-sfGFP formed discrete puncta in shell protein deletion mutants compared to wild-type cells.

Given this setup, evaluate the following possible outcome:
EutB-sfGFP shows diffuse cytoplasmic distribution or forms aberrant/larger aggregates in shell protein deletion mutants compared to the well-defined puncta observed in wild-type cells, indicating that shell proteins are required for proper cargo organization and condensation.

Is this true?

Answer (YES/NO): YES